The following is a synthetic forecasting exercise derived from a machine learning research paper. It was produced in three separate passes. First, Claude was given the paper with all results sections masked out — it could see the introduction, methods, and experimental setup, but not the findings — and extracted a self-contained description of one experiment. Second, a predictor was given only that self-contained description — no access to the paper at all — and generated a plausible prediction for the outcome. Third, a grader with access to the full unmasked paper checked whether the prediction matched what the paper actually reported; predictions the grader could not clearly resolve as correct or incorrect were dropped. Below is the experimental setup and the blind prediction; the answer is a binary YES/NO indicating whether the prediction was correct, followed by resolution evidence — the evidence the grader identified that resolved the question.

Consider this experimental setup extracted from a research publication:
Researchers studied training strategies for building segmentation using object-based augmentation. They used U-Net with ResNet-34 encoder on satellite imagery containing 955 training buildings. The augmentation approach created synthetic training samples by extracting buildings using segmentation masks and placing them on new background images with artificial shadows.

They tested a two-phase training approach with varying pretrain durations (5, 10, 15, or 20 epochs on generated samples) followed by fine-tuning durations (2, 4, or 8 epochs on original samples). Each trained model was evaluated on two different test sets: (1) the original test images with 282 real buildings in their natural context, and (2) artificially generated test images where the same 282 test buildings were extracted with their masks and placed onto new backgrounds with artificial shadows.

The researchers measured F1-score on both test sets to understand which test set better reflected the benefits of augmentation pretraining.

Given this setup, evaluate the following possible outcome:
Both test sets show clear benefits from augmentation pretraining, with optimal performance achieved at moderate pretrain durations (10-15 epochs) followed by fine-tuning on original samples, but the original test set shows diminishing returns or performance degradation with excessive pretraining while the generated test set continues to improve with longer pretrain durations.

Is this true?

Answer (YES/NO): NO